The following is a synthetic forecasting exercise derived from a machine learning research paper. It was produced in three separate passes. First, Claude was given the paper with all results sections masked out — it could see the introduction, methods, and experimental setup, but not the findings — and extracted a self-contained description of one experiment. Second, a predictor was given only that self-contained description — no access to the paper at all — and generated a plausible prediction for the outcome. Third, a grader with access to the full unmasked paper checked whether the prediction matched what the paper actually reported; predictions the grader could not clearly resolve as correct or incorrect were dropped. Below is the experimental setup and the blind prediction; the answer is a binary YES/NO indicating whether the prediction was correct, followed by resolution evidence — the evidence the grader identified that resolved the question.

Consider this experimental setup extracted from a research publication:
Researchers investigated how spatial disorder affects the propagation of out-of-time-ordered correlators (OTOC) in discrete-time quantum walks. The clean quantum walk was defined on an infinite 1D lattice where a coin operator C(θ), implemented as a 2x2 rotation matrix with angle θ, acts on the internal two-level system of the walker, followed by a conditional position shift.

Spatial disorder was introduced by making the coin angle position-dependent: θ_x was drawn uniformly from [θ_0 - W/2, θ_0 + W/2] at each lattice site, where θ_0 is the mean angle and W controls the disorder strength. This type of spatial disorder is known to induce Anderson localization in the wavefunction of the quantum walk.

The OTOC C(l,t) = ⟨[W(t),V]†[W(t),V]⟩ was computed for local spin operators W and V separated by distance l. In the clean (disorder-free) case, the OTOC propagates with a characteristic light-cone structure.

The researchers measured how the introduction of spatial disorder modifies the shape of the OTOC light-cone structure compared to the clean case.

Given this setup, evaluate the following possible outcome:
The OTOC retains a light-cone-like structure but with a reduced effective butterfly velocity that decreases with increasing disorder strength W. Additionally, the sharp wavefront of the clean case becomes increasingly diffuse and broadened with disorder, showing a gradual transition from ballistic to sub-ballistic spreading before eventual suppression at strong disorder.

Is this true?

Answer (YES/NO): NO